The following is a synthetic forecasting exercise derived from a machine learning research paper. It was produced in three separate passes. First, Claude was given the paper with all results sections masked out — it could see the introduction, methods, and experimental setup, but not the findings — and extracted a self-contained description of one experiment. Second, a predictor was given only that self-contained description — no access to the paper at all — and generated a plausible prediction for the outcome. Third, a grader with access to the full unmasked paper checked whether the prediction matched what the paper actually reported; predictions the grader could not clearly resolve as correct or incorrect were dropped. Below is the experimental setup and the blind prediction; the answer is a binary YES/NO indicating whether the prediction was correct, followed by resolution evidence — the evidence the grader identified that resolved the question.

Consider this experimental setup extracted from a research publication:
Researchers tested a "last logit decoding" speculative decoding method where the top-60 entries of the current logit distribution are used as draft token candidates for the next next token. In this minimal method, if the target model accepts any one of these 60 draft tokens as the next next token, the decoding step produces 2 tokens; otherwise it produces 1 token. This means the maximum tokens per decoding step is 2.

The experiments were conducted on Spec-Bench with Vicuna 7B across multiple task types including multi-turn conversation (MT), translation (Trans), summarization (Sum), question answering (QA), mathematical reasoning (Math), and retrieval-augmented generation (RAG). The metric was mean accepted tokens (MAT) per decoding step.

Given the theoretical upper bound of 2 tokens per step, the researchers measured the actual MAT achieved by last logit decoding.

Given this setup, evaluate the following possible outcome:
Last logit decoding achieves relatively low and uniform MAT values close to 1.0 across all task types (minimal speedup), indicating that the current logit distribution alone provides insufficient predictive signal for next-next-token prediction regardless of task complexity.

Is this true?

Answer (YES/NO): NO